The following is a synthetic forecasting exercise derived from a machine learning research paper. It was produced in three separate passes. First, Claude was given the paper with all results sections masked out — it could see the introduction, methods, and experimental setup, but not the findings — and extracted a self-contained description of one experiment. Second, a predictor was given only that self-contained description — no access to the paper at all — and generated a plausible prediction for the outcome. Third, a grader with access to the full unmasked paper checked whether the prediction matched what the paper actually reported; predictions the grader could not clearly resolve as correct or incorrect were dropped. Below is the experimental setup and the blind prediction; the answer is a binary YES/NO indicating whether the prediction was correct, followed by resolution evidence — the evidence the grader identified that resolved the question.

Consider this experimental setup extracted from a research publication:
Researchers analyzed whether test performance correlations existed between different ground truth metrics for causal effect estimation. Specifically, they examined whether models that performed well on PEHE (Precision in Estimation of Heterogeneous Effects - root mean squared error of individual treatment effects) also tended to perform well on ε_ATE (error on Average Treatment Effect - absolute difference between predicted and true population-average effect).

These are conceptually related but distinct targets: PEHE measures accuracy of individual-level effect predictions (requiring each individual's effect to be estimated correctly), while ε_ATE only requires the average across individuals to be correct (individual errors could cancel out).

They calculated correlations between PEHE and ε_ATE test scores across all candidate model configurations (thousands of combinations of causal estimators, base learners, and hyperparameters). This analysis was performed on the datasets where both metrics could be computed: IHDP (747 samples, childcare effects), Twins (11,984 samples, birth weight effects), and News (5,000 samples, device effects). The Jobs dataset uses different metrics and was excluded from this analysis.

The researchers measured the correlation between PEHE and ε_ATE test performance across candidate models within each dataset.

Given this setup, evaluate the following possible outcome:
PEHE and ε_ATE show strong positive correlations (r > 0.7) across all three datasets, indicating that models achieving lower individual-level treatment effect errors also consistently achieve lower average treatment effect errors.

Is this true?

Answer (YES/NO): NO